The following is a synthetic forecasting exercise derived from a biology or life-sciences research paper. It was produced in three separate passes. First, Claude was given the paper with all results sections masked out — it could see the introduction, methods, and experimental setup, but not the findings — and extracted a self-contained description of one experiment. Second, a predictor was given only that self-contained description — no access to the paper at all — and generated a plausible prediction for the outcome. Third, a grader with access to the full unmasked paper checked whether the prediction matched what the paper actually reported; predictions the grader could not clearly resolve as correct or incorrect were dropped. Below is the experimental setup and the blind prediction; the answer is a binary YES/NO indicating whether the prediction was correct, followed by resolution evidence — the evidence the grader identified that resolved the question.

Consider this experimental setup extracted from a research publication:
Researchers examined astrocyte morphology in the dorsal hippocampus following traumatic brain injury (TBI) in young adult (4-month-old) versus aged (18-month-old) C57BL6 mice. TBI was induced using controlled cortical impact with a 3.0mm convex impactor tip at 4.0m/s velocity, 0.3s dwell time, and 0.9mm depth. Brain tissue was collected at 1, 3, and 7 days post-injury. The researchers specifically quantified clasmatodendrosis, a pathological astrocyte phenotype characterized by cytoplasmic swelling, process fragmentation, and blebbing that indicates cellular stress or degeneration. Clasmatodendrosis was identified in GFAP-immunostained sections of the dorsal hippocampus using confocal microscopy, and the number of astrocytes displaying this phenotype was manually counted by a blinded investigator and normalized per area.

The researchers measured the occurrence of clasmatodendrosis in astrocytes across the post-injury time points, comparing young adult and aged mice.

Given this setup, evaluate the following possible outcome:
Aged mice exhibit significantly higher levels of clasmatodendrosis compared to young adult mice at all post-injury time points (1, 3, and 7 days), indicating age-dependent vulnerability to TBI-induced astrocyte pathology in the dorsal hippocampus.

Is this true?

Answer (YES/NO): NO